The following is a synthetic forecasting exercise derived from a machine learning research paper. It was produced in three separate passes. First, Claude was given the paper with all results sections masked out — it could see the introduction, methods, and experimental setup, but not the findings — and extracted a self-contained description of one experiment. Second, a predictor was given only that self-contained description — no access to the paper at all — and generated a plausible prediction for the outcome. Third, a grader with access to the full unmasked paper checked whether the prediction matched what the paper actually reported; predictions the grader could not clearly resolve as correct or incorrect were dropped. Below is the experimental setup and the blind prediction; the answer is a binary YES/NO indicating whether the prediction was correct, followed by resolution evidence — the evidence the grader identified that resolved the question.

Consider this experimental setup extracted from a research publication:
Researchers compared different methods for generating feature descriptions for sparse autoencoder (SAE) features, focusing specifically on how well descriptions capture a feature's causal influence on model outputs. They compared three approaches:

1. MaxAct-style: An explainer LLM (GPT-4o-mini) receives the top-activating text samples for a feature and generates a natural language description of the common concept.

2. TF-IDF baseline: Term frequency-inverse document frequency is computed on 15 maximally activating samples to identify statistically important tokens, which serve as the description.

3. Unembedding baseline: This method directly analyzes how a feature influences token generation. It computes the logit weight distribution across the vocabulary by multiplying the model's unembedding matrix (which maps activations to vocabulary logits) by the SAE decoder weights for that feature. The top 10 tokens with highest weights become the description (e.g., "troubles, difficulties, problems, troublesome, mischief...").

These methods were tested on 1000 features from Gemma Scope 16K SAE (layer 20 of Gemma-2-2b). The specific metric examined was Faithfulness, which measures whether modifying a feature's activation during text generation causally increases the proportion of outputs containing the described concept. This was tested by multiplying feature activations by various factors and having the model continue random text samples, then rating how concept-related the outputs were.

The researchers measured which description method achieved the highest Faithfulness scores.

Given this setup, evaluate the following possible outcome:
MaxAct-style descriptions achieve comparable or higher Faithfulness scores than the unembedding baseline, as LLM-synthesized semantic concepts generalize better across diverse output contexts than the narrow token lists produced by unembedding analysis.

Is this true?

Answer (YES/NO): NO